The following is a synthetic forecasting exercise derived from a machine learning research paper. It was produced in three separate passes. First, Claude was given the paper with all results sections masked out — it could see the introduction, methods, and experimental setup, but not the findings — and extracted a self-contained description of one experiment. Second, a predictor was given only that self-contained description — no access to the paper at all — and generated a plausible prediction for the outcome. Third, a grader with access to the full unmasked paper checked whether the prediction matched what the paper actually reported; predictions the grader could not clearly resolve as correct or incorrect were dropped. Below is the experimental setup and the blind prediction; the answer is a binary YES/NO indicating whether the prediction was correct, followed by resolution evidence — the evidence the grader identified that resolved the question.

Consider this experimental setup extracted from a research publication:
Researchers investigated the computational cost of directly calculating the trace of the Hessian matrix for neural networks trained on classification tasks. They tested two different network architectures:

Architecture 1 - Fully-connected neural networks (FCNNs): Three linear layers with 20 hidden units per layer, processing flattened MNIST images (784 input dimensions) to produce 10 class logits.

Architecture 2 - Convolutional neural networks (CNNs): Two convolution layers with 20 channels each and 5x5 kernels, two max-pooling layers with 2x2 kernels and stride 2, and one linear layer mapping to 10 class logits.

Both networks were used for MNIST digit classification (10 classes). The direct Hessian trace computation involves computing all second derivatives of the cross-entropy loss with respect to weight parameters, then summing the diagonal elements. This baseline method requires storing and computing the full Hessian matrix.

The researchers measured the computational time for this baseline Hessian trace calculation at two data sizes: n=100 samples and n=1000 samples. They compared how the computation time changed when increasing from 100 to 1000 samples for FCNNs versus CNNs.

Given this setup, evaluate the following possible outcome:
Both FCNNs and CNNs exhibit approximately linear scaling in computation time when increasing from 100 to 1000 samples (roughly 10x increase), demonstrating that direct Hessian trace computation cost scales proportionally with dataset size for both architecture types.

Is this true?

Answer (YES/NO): NO